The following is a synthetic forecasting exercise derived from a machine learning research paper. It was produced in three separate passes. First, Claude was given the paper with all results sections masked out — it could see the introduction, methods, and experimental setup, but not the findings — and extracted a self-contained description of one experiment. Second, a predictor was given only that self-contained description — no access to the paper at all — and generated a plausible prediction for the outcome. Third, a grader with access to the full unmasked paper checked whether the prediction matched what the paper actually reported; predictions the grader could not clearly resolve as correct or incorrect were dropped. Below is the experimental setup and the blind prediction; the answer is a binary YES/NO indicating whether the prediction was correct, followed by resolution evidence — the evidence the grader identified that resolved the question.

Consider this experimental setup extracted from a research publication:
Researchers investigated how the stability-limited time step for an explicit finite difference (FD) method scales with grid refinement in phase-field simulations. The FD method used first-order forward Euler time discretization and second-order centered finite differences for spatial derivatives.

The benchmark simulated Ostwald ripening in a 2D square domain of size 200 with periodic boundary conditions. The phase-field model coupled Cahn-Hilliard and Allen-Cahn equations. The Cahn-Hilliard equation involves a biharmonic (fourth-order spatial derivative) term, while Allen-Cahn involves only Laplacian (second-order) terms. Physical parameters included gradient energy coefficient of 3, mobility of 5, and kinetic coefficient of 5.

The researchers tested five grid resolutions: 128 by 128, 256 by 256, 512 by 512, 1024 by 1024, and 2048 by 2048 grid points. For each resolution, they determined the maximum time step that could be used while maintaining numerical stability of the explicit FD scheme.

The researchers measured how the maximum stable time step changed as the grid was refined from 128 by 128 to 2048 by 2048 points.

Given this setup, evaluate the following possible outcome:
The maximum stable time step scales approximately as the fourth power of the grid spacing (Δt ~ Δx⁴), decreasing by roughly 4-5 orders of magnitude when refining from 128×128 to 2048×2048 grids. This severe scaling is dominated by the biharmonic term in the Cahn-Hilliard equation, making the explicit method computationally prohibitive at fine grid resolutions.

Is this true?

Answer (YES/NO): YES